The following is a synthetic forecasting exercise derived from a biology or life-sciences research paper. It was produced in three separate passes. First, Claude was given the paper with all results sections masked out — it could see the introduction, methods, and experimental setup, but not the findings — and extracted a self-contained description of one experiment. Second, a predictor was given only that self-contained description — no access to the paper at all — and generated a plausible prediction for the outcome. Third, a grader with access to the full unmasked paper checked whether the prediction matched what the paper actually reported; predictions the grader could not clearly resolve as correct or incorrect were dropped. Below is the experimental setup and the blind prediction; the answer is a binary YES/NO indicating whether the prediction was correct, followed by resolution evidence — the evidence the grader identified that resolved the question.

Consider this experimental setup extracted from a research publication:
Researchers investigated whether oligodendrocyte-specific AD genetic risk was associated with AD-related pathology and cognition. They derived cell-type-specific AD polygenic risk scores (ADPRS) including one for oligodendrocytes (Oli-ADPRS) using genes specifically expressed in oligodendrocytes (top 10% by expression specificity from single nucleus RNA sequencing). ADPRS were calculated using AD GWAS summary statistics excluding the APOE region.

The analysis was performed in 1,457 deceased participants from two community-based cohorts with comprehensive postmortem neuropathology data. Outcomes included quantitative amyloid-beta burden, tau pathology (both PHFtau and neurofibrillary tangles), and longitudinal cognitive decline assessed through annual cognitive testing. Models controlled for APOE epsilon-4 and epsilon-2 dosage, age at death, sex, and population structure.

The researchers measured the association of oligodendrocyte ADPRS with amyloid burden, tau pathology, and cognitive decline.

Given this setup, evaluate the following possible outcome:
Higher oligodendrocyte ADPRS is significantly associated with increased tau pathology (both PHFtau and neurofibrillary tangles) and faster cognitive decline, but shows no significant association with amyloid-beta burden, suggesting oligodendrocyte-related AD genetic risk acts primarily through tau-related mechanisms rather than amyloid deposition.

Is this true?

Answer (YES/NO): NO